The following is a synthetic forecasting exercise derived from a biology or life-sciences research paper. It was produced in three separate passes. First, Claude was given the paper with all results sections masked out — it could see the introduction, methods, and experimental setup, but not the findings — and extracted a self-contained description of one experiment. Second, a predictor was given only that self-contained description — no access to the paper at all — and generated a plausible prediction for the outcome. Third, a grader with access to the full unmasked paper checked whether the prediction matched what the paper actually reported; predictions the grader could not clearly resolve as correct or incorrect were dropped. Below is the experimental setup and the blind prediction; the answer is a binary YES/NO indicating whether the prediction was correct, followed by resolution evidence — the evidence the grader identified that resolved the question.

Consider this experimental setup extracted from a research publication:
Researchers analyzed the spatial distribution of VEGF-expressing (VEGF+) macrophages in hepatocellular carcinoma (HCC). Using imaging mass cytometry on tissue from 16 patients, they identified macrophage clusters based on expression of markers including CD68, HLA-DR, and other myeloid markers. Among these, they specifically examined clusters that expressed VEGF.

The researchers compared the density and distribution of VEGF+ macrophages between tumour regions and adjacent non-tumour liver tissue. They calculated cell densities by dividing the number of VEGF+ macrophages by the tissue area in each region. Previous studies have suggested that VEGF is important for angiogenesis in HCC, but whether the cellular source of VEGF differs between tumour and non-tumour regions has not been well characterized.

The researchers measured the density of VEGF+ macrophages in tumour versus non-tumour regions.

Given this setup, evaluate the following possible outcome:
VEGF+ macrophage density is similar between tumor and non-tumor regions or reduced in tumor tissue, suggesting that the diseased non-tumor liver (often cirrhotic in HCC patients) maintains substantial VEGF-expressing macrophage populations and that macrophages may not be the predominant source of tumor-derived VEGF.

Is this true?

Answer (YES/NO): NO